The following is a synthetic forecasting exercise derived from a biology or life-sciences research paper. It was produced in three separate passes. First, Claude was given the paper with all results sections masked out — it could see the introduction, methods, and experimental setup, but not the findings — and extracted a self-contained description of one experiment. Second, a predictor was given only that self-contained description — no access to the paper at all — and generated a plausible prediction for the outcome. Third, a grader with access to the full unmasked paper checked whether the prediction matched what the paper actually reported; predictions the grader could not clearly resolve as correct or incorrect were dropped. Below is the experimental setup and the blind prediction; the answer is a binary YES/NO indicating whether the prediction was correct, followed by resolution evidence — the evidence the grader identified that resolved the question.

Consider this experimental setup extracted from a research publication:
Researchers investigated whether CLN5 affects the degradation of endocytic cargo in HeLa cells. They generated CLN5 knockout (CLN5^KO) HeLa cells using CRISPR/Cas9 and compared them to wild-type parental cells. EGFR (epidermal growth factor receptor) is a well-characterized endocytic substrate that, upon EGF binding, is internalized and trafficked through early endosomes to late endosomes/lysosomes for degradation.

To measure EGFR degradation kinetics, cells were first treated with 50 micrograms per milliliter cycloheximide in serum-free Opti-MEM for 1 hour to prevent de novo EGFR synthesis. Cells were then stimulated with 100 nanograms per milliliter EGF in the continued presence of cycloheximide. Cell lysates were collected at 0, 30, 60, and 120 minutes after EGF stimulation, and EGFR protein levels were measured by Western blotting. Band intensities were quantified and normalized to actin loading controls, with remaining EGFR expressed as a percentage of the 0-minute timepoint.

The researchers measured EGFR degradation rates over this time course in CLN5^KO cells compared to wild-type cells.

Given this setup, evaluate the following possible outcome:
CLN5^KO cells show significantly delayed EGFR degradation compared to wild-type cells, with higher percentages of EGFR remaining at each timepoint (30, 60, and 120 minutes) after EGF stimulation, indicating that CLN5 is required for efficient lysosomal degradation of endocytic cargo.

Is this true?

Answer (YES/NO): NO